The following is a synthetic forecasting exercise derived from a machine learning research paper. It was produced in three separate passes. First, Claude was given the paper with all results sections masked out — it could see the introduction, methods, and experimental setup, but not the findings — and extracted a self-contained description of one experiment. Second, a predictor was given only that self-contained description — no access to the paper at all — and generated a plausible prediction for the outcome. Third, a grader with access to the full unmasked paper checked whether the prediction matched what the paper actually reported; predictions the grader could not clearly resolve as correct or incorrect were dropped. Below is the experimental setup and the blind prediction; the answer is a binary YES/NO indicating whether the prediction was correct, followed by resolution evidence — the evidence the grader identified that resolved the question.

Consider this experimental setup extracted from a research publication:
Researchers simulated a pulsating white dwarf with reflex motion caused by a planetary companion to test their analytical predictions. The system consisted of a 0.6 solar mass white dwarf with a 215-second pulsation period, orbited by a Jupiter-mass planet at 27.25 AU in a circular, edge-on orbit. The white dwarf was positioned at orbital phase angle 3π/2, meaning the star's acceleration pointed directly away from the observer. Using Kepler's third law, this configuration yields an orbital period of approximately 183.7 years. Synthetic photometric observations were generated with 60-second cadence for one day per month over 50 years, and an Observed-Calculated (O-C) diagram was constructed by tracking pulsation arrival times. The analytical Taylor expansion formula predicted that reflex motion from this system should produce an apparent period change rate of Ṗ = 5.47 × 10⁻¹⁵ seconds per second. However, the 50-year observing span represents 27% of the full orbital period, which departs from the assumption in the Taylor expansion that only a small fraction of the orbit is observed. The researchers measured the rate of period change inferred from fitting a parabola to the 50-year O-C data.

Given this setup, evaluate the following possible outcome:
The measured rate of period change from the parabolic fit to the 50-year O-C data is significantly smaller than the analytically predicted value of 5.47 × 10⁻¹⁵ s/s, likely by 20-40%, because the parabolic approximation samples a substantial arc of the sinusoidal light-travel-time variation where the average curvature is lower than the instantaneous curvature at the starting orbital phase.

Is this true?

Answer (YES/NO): NO